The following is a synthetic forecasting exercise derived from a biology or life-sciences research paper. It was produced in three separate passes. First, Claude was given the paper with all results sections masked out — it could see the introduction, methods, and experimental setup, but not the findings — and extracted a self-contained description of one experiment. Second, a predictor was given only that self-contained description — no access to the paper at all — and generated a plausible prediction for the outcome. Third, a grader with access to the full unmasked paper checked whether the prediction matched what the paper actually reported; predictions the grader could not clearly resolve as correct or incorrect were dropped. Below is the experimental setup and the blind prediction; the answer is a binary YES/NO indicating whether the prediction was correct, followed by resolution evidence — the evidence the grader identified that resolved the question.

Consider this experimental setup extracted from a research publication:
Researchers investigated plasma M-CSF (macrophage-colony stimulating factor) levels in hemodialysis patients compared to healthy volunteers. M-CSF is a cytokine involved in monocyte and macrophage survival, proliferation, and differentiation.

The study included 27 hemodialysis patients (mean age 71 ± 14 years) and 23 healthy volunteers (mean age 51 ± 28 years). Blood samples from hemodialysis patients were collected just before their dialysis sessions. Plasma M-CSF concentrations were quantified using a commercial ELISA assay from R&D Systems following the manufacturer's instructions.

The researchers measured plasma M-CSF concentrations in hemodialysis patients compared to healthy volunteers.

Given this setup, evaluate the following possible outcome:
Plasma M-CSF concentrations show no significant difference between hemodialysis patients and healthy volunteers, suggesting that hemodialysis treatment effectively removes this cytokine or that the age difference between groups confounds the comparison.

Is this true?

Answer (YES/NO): NO